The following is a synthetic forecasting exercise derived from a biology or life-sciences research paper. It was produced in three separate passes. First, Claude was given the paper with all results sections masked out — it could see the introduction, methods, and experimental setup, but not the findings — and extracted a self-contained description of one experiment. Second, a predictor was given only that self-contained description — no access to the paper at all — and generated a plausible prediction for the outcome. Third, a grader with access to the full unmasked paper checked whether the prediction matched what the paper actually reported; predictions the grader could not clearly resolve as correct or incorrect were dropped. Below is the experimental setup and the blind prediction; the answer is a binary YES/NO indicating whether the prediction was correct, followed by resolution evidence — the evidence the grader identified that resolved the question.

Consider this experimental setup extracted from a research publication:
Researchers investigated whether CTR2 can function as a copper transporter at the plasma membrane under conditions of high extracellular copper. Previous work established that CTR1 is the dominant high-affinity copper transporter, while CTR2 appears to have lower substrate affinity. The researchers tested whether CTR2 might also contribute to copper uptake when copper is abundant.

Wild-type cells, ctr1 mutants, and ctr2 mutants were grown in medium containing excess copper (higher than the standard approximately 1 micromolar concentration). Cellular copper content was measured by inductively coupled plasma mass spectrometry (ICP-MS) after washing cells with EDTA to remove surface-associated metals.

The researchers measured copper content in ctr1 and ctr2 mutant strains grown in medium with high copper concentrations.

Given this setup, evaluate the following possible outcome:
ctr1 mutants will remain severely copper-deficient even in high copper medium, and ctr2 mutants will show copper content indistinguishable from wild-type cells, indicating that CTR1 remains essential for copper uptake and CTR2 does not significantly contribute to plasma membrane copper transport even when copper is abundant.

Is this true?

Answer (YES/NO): NO